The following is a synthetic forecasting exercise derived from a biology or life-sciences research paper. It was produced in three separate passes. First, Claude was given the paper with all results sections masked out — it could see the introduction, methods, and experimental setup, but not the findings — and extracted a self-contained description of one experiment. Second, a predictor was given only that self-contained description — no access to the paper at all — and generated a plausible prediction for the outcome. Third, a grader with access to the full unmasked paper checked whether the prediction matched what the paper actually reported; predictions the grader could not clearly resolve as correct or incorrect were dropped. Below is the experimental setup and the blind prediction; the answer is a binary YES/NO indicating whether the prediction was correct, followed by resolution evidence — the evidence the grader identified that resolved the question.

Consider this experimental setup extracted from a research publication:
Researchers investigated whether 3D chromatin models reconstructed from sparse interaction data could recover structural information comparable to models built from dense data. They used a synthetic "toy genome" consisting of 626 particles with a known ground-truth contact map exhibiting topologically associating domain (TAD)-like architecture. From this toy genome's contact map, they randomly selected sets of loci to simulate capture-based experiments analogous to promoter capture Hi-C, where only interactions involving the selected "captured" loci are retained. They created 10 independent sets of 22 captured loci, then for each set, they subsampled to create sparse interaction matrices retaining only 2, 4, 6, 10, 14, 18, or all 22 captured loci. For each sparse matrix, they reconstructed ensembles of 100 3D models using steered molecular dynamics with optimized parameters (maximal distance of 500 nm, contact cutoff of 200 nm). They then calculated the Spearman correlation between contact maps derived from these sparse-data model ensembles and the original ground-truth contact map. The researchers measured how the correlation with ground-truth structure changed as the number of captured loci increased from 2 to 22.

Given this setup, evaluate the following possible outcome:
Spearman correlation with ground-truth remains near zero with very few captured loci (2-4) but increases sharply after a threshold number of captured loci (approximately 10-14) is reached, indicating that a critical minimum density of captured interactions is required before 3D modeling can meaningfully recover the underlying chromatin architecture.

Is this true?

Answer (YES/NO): NO